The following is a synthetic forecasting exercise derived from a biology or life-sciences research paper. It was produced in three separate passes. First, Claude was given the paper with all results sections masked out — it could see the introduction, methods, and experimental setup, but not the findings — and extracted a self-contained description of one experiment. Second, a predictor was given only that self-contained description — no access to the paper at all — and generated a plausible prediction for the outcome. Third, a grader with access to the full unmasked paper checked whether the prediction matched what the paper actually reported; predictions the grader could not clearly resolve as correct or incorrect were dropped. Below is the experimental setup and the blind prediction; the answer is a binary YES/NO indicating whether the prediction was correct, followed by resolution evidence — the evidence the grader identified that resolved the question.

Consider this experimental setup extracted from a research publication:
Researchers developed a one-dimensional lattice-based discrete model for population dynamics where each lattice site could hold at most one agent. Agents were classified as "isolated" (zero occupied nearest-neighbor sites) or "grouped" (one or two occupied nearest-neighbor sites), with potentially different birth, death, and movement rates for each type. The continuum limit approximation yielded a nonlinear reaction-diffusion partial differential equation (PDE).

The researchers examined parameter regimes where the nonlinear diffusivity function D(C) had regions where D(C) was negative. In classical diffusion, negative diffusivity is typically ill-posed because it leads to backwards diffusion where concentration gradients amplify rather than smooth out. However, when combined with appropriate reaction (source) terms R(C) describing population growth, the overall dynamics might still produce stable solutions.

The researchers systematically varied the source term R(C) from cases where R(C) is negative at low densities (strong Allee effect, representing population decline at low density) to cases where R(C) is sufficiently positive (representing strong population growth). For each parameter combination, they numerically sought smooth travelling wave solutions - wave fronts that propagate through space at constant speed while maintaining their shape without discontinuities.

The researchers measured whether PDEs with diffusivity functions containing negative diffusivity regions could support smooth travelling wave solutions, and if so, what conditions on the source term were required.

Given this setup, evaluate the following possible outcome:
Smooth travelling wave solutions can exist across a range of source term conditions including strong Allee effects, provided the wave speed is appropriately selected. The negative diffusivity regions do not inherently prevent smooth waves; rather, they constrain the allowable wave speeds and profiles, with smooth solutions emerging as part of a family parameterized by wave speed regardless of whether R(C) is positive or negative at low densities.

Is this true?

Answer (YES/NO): NO